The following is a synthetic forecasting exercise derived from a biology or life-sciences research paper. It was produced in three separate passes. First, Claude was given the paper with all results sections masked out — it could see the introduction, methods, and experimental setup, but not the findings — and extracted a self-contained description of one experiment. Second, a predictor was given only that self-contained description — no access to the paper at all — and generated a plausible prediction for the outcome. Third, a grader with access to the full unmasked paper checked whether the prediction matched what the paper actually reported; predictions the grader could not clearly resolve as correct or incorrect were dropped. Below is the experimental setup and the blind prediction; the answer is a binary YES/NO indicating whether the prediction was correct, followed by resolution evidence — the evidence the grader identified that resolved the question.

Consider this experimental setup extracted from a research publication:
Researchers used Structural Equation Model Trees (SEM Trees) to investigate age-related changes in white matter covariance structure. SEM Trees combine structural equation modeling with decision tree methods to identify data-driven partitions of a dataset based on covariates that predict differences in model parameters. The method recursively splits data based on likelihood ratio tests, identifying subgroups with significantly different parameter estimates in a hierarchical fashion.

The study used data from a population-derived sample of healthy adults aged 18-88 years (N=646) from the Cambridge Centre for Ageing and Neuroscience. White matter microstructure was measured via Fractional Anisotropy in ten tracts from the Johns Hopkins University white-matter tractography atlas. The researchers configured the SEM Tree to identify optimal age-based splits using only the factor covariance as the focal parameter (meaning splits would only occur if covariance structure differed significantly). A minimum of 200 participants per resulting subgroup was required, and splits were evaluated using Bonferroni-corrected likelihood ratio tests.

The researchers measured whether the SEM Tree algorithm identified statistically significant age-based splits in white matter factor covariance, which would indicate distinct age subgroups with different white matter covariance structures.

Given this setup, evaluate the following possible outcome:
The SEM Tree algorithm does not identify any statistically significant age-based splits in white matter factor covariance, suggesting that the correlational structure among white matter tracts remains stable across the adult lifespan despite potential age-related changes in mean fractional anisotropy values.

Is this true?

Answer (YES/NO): NO